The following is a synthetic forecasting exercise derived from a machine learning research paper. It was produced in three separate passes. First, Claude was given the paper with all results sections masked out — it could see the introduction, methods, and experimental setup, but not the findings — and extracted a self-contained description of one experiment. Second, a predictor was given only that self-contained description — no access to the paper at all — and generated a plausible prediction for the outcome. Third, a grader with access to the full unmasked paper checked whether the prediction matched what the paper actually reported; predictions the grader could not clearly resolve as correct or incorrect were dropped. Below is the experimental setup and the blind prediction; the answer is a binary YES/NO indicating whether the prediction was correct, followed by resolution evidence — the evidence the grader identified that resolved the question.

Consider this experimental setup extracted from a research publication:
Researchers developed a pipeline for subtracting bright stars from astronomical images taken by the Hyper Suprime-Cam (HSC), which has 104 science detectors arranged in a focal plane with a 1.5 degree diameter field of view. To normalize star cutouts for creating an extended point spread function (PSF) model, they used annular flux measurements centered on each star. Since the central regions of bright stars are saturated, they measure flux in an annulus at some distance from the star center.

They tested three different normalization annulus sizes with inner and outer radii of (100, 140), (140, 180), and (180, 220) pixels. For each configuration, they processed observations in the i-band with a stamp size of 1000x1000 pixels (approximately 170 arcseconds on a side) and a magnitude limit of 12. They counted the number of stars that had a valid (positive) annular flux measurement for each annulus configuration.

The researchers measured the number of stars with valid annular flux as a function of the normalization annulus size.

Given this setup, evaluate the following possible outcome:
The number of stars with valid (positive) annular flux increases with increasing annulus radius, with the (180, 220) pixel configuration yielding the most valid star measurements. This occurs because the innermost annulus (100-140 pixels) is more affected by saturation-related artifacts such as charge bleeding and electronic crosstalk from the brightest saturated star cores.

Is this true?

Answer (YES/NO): YES